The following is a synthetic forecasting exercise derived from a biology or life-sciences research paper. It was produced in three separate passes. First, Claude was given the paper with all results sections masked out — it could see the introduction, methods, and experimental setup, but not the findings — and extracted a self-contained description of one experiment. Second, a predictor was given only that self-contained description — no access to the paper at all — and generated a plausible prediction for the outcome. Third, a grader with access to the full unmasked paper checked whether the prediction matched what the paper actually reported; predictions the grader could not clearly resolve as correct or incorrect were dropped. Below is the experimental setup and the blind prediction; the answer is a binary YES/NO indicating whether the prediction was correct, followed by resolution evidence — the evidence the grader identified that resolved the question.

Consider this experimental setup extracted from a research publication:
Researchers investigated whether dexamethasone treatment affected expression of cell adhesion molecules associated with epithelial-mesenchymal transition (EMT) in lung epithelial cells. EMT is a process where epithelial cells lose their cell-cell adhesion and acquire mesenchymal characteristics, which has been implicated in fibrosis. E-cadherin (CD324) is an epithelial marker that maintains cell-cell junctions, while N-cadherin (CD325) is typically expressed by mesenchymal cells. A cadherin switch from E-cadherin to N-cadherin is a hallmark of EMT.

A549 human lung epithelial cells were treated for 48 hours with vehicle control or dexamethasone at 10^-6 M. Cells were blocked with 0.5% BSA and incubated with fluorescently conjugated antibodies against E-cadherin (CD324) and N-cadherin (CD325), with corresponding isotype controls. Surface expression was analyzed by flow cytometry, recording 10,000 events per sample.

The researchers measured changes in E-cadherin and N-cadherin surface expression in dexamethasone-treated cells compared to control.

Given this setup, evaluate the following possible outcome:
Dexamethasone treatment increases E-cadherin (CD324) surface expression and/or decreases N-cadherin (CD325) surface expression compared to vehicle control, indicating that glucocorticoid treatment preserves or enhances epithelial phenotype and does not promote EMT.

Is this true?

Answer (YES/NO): NO